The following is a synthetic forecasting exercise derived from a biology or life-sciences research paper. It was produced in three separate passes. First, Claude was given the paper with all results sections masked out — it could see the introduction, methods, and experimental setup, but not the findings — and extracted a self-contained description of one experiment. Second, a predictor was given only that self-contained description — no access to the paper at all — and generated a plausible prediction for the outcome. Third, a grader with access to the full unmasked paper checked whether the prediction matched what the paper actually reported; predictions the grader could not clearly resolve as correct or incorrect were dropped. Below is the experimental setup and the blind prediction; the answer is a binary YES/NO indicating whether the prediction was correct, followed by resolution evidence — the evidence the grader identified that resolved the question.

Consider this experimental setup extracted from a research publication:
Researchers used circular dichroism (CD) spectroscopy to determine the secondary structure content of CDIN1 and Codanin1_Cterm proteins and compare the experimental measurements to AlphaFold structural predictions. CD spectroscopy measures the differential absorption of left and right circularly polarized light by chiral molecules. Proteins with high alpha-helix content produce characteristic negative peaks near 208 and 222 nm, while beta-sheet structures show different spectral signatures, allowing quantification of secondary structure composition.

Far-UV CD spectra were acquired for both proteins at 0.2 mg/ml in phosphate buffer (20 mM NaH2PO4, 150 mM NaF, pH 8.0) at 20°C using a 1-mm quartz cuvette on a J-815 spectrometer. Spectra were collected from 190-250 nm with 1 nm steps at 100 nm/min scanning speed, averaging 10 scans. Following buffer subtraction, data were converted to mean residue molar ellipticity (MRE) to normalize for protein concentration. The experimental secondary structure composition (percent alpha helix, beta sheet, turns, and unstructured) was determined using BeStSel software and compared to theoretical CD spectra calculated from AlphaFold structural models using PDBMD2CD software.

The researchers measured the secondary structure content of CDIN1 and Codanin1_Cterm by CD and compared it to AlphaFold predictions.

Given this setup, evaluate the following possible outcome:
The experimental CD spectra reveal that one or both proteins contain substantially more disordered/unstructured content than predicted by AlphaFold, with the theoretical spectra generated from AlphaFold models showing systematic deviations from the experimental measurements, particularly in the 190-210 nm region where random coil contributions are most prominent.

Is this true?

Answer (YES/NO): NO